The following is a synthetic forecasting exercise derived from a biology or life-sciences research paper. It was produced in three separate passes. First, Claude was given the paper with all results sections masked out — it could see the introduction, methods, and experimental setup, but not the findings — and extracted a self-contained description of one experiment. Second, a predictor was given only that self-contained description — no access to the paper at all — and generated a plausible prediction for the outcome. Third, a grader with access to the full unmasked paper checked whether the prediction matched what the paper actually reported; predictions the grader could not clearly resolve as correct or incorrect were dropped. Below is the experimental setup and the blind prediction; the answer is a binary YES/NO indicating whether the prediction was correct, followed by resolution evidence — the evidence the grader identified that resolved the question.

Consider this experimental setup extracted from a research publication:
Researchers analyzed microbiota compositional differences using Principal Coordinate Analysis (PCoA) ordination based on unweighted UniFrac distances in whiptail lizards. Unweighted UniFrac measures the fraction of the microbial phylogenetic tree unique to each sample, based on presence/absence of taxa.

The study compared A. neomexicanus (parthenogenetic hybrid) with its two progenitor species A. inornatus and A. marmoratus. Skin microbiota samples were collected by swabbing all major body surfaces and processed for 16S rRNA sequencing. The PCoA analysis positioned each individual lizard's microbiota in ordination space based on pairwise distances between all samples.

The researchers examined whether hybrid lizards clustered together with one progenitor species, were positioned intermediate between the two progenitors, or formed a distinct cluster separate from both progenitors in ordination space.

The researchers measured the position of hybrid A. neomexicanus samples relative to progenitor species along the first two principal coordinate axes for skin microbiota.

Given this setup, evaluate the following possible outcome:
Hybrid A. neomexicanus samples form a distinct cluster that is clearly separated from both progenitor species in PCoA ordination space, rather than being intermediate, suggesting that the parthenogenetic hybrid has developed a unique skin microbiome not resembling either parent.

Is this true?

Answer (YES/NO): NO